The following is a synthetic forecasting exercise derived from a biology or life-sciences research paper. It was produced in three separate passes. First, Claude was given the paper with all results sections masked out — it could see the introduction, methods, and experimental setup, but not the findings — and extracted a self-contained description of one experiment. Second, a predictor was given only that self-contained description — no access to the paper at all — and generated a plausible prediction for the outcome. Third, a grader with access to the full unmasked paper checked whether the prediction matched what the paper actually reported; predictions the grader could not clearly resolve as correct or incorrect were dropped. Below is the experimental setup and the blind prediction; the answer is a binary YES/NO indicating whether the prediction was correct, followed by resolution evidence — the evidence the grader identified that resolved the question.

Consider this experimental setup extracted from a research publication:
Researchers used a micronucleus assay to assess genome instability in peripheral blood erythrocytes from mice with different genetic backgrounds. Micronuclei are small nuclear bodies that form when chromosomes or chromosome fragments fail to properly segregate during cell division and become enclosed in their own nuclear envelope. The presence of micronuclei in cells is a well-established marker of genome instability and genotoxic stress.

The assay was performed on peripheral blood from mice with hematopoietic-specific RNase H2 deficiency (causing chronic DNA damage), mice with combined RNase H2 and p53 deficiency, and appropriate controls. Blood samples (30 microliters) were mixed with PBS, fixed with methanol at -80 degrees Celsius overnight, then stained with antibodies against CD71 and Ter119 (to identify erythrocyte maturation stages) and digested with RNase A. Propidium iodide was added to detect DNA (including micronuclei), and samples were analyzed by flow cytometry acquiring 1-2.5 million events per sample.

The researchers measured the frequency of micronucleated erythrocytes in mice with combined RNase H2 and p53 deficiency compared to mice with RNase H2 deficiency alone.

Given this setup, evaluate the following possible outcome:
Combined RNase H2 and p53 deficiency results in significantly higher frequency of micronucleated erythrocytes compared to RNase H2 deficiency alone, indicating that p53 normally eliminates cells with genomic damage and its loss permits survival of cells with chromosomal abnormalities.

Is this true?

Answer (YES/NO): NO